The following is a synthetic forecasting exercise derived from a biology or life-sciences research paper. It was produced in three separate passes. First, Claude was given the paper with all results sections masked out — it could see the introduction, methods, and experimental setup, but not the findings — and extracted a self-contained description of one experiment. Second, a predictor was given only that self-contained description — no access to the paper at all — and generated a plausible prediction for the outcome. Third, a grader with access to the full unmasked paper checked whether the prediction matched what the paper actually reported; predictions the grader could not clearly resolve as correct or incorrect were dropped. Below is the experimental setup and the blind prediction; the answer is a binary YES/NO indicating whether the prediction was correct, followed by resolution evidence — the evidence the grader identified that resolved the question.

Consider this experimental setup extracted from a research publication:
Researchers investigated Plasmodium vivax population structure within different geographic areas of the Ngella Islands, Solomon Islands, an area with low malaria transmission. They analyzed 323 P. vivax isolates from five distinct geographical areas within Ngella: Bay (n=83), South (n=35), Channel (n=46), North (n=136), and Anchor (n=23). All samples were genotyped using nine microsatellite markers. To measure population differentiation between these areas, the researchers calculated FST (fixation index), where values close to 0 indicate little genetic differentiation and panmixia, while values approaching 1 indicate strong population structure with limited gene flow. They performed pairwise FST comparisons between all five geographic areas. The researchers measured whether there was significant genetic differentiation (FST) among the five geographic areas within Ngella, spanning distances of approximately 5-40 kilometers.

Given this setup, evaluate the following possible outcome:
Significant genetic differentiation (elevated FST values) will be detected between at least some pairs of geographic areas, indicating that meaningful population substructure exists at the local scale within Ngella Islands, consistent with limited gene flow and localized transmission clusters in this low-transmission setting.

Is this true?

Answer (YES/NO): YES